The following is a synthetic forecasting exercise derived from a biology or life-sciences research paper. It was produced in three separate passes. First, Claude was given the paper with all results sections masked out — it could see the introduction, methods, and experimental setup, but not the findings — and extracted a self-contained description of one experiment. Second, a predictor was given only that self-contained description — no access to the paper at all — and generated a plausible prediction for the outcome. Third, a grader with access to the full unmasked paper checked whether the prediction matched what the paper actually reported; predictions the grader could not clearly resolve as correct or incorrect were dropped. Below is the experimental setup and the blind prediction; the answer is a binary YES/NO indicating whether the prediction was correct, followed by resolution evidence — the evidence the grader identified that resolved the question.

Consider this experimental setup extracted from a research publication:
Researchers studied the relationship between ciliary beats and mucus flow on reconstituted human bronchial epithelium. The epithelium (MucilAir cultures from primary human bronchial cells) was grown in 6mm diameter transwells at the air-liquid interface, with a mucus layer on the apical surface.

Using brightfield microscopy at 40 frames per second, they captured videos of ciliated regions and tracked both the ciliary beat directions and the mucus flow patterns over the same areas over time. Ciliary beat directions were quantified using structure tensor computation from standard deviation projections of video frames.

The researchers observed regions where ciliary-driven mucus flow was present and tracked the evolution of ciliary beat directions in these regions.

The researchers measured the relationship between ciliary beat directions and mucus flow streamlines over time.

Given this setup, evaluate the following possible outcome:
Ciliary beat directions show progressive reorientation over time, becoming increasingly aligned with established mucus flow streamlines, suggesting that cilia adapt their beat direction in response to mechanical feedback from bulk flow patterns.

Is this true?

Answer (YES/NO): YES